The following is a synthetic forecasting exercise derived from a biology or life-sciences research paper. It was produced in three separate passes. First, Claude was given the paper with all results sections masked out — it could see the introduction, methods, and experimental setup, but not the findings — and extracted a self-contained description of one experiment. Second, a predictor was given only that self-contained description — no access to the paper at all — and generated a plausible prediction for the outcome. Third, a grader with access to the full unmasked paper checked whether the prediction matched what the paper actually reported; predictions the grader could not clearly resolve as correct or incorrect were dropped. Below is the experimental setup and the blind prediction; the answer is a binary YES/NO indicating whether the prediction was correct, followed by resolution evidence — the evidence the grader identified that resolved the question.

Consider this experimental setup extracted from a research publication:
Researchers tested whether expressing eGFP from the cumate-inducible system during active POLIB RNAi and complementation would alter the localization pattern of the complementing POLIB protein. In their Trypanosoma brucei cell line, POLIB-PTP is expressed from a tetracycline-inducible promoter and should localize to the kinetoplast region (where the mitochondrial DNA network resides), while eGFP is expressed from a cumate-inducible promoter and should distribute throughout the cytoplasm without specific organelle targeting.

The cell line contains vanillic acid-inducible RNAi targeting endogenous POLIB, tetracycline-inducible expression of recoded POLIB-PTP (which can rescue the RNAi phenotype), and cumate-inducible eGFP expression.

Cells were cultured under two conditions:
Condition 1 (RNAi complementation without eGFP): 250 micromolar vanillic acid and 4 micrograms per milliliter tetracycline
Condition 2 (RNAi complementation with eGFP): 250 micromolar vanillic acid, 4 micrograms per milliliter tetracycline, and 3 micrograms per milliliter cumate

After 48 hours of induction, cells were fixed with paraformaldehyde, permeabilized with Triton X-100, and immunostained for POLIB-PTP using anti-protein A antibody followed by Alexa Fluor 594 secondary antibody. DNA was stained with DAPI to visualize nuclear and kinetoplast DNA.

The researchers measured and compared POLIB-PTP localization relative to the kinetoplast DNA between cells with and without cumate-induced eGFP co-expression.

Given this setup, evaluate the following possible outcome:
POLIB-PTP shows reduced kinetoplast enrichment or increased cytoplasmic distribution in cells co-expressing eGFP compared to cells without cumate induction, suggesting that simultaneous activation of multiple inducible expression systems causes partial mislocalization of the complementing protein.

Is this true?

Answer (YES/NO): NO